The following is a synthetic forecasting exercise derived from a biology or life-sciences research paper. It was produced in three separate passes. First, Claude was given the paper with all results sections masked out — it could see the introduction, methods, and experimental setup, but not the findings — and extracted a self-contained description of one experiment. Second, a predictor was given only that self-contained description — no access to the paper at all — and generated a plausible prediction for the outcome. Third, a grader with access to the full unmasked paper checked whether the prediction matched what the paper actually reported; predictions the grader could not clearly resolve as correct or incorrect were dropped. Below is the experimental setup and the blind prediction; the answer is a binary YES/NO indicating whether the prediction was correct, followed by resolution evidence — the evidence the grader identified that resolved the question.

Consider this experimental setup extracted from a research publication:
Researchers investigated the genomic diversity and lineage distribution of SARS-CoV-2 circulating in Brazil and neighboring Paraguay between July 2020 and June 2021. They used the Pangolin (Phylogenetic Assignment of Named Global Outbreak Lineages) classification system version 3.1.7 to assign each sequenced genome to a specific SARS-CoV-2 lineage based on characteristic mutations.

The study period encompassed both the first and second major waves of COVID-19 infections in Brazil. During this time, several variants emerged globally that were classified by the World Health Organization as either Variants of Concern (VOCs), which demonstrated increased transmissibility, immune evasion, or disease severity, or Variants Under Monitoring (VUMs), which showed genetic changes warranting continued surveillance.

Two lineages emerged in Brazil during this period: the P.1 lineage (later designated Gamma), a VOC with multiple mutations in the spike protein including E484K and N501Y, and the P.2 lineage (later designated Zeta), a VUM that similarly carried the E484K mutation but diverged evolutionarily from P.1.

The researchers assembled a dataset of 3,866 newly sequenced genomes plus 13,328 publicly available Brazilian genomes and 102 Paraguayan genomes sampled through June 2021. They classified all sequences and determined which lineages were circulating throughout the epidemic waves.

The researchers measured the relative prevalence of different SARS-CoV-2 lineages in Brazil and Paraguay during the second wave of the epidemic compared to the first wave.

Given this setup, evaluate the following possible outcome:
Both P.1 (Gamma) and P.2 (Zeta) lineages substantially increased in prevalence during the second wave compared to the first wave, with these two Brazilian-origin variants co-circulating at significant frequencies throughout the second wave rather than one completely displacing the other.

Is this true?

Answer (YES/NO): NO